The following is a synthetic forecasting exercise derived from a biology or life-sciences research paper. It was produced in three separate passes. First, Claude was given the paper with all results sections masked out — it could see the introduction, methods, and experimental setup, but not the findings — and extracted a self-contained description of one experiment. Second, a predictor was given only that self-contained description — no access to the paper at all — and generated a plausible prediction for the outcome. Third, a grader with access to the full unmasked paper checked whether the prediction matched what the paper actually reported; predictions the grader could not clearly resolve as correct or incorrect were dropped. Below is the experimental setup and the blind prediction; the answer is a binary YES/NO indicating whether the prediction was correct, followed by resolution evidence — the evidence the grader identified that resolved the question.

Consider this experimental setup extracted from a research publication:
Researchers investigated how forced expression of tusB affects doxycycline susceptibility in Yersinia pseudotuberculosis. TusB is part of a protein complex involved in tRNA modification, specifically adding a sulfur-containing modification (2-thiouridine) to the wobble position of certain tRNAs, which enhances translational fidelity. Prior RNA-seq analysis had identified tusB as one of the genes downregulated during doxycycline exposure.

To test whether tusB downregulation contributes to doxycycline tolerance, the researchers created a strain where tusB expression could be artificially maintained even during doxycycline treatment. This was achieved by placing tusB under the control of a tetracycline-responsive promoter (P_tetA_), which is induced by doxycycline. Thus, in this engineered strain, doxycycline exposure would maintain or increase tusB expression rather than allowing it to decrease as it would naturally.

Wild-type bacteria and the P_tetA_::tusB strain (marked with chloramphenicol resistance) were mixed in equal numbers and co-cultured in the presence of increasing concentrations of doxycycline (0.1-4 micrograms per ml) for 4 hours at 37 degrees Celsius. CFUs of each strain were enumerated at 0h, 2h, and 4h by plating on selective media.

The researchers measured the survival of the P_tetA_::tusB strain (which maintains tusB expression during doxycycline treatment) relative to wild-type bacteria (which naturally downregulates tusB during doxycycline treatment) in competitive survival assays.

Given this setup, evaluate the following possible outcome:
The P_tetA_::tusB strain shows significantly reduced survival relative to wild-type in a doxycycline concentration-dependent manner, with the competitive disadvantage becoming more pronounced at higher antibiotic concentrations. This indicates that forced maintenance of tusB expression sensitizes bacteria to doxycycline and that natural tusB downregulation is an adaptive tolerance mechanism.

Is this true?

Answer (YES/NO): YES